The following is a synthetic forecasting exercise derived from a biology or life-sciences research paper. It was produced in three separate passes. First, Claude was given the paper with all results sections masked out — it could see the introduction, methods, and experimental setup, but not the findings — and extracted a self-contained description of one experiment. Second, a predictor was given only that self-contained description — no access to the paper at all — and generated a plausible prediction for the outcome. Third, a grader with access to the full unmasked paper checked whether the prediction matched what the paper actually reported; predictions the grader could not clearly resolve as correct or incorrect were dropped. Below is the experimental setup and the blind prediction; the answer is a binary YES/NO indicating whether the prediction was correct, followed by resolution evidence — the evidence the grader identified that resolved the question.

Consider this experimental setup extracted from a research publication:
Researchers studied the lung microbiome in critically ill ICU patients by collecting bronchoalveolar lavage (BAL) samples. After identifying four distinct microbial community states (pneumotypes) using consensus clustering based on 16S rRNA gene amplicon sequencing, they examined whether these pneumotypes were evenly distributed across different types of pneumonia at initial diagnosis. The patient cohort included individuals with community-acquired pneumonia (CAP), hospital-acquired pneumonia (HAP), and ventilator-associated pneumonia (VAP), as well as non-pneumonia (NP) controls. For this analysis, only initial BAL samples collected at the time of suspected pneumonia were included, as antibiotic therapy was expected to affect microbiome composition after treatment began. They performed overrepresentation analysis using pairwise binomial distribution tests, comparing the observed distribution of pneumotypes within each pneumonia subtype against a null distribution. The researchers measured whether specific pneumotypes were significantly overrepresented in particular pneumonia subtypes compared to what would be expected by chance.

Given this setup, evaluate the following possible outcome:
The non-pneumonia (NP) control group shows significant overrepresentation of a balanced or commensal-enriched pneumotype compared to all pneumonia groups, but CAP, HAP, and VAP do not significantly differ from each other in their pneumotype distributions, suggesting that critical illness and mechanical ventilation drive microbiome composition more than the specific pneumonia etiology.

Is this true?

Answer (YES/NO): NO